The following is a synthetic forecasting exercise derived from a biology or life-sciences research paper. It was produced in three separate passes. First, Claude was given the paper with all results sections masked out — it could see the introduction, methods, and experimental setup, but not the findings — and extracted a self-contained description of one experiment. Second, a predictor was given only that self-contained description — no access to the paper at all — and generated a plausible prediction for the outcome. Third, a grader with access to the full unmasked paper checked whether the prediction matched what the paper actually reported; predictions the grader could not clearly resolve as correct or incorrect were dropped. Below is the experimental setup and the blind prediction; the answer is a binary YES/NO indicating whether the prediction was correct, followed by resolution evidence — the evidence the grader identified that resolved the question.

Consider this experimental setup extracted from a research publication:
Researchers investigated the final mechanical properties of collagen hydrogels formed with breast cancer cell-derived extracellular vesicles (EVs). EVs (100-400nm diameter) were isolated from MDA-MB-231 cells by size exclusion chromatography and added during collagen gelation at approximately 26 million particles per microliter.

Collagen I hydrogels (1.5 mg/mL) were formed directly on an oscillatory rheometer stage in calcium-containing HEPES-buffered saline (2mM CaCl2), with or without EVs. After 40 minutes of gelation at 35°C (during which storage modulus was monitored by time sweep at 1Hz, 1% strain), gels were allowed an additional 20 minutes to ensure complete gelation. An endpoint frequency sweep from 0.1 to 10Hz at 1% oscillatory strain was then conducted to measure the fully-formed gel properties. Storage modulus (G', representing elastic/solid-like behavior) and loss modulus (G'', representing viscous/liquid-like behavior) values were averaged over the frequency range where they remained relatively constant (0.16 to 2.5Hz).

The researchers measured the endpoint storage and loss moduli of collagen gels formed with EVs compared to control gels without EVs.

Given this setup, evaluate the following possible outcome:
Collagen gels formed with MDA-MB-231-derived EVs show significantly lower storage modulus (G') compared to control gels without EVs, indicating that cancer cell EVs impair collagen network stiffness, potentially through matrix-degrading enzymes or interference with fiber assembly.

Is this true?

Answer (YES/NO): NO